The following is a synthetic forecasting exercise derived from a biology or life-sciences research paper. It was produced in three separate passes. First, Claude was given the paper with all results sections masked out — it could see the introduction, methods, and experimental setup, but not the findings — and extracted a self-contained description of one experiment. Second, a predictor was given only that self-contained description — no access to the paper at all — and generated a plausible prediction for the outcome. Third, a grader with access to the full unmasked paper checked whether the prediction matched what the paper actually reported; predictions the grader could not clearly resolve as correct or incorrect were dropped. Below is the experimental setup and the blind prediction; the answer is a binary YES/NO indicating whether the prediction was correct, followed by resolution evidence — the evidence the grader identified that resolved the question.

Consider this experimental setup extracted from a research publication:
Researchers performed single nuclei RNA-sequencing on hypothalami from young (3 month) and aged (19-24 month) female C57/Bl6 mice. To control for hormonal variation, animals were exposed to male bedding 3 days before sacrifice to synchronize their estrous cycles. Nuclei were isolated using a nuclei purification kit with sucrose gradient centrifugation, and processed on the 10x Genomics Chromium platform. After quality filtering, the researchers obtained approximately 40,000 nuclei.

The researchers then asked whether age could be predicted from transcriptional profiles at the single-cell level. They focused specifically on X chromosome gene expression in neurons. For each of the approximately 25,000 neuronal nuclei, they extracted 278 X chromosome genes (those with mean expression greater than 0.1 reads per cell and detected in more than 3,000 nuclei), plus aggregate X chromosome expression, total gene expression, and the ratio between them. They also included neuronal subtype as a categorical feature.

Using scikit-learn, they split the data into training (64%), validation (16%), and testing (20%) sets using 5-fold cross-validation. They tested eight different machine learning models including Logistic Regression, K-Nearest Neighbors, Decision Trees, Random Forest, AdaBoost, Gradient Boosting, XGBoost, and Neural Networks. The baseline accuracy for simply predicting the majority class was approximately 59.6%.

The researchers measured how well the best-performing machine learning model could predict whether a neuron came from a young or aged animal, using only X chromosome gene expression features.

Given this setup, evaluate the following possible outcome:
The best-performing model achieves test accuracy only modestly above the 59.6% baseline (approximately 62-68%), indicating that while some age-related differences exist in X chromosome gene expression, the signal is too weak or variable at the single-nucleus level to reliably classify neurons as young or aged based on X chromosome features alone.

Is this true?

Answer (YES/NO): NO